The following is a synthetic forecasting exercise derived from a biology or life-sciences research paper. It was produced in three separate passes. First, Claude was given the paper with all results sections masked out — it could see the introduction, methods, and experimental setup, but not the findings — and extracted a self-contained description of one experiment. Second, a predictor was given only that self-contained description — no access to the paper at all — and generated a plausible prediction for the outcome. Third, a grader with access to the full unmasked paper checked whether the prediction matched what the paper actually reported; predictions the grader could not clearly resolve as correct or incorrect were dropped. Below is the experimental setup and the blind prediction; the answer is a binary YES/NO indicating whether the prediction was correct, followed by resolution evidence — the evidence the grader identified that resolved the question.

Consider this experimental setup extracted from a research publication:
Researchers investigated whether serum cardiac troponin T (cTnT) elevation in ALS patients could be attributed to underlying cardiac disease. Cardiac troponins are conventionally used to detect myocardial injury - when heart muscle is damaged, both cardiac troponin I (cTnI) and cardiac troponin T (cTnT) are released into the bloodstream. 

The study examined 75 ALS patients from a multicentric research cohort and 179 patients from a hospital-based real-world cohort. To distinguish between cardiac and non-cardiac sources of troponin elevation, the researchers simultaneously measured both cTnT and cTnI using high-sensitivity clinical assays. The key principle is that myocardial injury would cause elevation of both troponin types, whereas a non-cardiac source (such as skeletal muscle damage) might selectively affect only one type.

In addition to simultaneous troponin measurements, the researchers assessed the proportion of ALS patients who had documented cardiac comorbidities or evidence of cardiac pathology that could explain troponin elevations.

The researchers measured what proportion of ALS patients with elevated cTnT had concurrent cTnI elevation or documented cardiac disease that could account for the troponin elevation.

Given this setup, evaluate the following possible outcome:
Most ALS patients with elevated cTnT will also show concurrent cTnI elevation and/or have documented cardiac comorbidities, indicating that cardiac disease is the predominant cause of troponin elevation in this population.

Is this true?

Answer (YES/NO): NO